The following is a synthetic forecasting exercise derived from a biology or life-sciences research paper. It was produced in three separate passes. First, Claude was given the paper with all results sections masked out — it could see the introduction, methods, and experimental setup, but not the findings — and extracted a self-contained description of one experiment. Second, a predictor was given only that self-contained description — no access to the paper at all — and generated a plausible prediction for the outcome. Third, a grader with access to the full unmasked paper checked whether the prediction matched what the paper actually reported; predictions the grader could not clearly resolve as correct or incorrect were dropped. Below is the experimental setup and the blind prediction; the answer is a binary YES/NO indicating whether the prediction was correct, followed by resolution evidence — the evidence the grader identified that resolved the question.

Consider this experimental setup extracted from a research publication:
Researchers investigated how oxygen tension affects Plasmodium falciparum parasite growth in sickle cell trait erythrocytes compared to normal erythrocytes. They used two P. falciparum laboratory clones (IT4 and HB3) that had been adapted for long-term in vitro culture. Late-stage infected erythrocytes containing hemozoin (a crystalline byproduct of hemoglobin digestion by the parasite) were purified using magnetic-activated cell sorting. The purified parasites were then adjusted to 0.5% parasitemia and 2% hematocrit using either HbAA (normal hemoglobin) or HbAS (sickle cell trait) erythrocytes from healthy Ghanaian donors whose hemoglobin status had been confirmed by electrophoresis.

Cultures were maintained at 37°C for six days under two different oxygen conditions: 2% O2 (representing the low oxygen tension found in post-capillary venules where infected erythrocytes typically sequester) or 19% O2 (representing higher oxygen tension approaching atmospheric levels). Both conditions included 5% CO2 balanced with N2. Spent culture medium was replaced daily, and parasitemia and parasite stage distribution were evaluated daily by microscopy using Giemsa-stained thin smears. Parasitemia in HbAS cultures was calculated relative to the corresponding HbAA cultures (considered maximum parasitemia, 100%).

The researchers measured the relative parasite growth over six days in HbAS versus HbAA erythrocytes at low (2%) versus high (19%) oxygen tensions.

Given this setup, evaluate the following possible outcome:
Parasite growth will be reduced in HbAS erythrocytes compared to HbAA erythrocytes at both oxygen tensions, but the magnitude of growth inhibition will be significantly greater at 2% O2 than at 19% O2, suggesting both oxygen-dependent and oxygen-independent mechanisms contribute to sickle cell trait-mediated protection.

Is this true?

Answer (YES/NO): YES